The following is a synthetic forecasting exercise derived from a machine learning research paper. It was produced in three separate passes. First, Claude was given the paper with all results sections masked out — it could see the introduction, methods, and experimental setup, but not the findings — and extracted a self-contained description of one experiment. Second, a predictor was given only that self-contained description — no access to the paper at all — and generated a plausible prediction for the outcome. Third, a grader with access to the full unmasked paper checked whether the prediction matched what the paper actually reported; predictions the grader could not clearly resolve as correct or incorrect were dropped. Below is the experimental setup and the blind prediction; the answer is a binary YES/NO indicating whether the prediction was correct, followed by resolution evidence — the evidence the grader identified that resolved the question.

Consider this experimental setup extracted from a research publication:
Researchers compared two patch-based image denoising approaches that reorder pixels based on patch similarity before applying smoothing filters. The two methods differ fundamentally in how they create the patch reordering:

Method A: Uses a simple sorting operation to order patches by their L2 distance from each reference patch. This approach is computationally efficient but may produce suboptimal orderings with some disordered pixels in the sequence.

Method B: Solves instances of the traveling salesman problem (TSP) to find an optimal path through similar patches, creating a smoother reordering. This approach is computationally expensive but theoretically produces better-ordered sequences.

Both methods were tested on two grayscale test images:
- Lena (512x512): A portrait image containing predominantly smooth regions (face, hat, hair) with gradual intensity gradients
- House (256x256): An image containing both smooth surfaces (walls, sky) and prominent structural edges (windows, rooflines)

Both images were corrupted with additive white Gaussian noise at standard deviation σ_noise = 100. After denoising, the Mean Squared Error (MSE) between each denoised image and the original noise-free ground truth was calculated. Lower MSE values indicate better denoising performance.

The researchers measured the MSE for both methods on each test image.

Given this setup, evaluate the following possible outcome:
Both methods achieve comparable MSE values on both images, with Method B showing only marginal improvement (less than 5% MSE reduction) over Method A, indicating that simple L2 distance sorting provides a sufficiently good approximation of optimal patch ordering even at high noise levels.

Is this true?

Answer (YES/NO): NO